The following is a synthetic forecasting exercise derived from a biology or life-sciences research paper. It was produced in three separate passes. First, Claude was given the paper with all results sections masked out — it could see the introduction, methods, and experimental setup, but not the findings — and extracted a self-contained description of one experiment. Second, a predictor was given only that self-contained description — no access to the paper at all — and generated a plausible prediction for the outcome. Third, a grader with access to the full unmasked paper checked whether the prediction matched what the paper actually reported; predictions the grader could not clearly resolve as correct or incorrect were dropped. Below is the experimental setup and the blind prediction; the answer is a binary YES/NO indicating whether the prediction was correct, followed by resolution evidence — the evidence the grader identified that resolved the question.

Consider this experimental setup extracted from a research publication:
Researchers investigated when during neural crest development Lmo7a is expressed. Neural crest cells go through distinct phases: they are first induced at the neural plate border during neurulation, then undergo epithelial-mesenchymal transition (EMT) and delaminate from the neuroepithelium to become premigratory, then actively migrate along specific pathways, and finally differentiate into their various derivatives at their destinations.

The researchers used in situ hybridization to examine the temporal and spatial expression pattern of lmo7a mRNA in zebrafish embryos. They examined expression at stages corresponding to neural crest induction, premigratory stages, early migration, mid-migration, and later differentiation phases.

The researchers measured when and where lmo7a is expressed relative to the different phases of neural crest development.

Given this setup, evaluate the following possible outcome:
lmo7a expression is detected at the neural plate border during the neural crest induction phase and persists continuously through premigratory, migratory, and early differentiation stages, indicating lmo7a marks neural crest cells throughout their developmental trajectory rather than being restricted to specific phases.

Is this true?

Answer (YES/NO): NO